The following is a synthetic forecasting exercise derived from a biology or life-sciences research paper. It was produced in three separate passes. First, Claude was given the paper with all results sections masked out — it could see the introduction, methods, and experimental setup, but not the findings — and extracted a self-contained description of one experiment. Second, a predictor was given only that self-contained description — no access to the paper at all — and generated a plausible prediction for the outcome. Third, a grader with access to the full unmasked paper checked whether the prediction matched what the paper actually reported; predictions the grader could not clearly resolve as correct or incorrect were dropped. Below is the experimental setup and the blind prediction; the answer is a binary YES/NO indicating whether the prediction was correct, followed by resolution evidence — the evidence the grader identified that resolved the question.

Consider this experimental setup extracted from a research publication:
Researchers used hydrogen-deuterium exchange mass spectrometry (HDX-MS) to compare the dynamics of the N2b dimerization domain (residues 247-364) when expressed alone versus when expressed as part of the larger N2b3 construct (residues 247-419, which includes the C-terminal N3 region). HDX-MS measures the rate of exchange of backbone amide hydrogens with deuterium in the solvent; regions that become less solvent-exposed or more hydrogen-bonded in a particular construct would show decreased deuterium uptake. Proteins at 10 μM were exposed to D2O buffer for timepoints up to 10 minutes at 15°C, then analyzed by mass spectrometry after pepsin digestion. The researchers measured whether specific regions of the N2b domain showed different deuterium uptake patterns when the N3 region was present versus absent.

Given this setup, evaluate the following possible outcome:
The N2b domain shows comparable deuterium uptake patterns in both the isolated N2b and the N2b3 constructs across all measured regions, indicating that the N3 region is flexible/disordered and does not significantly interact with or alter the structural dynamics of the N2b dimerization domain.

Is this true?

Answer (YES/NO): YES